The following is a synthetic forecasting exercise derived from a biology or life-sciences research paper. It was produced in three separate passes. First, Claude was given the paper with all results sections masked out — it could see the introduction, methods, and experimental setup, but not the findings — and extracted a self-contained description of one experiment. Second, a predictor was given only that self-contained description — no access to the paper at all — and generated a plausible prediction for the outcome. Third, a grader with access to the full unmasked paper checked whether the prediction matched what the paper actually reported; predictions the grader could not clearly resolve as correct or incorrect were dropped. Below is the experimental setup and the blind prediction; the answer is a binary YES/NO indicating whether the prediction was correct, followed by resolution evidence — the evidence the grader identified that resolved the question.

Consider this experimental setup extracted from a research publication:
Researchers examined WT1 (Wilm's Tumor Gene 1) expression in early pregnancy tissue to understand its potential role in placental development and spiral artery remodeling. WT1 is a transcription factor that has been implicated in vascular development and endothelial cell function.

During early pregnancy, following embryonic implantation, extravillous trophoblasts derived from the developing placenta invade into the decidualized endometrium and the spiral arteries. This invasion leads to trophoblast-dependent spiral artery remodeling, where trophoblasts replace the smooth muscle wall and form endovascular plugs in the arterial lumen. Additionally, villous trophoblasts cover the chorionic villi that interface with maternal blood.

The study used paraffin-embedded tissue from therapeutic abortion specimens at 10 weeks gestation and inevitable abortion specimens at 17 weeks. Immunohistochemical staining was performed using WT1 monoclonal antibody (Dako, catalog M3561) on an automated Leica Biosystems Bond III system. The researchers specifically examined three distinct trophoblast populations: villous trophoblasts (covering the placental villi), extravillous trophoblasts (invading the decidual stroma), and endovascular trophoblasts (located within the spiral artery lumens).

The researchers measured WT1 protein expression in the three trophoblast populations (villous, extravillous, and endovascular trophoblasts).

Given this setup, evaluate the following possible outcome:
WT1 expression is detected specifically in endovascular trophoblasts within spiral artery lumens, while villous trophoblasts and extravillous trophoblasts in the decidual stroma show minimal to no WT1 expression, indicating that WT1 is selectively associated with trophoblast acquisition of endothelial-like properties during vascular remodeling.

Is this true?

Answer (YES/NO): NO